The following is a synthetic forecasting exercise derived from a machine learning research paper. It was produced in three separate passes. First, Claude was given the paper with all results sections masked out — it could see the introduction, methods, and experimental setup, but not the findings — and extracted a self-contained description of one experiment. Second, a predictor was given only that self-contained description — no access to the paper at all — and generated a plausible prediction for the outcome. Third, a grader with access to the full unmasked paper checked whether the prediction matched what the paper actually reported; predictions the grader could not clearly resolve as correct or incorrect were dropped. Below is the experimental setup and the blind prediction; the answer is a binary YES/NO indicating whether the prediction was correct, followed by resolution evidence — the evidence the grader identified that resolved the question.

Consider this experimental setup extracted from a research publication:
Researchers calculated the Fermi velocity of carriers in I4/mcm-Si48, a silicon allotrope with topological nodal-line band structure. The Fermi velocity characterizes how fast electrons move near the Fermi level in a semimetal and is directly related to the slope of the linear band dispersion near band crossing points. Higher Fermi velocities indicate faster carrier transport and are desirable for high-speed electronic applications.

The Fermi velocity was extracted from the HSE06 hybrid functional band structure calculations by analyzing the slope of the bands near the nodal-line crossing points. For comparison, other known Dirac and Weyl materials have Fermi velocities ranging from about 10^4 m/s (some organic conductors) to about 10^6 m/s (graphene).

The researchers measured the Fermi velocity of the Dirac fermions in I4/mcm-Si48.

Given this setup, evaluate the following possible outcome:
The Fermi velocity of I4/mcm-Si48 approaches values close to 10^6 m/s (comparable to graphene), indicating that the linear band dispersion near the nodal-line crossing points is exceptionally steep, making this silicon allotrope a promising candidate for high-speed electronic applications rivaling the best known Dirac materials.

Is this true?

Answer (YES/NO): NO